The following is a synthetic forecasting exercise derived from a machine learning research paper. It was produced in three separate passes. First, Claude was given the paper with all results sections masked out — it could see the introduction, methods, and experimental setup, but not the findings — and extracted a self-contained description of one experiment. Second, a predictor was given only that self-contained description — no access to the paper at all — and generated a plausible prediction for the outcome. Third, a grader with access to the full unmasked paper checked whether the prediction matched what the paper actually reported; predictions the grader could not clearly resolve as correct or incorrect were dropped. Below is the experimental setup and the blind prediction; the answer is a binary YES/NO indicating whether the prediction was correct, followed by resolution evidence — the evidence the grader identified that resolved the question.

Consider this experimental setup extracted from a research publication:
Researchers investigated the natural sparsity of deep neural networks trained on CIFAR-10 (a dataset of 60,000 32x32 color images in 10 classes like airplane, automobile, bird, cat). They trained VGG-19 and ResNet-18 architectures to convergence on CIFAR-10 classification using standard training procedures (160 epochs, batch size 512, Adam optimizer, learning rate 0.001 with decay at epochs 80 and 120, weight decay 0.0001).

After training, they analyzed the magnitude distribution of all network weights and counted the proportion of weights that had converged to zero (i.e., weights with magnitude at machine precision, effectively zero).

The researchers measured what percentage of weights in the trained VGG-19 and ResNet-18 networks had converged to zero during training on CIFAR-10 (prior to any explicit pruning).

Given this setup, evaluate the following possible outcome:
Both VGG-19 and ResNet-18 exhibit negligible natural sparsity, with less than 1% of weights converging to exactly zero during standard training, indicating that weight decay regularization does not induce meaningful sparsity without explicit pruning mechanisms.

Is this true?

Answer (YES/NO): NO